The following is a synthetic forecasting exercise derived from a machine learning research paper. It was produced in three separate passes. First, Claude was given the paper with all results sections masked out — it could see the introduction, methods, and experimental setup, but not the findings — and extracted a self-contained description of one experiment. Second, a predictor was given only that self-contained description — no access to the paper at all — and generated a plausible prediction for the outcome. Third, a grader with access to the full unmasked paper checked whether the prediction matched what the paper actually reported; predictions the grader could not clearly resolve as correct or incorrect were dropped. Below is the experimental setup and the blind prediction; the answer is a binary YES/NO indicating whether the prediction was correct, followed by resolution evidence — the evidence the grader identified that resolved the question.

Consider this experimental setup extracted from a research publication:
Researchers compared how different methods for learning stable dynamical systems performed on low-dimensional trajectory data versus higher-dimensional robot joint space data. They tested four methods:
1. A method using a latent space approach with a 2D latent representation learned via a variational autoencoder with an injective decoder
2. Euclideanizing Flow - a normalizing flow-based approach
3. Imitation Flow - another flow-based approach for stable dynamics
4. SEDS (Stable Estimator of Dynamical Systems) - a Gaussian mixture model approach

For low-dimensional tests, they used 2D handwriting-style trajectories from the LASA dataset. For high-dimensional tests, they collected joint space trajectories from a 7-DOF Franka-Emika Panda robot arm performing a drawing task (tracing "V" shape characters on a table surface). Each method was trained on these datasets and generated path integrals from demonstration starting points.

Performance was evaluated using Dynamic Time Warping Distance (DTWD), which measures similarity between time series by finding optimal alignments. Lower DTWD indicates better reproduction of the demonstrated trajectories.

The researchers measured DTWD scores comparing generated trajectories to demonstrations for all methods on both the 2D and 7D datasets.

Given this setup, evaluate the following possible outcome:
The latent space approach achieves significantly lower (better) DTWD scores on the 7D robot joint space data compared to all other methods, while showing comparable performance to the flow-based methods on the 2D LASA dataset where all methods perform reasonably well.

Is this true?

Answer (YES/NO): NO